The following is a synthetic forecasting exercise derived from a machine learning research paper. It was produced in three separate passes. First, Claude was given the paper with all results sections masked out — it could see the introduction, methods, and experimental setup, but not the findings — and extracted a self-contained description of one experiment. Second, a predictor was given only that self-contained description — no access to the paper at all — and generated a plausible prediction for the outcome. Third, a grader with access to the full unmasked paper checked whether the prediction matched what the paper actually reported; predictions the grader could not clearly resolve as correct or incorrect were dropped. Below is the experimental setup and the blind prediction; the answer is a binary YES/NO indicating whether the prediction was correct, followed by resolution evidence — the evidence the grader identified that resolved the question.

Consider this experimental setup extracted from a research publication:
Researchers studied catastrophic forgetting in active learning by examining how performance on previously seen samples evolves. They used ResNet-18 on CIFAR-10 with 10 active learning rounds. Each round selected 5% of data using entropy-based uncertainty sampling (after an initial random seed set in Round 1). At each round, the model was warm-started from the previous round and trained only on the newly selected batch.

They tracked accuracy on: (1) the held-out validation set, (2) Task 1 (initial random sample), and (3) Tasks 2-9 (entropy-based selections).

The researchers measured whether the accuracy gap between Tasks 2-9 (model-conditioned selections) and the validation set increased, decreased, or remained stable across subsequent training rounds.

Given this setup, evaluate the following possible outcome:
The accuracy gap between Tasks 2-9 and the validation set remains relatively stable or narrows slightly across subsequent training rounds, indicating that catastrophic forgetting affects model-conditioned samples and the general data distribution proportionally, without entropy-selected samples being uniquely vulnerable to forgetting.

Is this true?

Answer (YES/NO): NO